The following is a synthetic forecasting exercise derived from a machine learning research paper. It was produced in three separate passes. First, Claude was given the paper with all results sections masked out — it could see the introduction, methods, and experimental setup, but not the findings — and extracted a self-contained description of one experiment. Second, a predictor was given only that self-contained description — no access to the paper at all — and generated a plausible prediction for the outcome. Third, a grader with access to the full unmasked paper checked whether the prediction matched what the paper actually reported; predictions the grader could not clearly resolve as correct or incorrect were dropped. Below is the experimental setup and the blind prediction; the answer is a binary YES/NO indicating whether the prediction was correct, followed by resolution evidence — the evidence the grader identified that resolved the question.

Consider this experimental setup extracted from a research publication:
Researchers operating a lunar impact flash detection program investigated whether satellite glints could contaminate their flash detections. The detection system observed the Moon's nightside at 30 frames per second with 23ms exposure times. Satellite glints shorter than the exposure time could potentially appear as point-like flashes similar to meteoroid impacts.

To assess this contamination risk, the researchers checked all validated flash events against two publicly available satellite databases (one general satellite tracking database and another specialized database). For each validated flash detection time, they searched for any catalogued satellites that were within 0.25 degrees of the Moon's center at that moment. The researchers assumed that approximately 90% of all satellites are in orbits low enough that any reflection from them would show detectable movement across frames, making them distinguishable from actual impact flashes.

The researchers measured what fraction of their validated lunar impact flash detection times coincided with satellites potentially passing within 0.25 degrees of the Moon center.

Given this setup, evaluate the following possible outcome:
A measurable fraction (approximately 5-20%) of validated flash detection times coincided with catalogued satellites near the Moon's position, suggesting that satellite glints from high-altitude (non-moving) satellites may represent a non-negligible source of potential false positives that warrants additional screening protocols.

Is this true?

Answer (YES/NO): NO